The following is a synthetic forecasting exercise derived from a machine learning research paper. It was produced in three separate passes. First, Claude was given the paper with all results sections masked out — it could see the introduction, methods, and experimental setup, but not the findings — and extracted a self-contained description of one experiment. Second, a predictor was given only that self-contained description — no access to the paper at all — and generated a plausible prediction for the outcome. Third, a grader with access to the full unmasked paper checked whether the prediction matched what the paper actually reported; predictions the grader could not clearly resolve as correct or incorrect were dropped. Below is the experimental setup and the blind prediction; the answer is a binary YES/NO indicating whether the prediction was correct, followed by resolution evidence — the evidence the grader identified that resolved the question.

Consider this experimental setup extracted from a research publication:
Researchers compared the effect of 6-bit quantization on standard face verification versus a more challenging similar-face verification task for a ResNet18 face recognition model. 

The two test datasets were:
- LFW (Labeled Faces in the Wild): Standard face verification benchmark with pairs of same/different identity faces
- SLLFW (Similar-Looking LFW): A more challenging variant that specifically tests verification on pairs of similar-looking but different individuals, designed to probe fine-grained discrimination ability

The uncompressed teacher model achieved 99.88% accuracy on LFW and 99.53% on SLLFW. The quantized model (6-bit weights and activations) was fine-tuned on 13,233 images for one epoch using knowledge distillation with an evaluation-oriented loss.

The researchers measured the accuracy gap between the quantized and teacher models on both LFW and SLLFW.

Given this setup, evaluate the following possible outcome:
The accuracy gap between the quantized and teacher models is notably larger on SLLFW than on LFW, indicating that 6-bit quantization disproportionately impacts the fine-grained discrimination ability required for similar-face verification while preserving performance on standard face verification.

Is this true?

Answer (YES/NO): NO